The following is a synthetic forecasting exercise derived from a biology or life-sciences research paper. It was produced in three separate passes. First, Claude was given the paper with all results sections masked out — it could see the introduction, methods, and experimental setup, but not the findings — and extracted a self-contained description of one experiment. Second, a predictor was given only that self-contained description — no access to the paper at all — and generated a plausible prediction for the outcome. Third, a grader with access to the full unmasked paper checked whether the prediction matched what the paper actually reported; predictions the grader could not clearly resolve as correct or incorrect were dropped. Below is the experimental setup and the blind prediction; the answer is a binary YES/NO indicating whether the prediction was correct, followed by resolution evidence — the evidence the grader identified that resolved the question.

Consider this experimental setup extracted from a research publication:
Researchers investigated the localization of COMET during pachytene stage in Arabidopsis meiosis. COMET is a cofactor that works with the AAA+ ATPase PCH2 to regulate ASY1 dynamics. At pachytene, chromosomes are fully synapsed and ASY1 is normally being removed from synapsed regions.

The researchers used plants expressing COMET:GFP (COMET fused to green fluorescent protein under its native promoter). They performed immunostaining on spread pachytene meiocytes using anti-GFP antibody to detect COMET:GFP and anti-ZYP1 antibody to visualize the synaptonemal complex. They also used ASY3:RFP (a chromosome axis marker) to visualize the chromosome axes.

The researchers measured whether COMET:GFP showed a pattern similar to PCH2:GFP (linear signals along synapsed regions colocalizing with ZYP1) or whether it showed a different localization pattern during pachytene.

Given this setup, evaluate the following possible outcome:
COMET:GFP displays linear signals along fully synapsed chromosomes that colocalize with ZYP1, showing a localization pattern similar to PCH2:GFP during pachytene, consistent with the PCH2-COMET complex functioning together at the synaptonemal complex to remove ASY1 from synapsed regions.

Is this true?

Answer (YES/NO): NO